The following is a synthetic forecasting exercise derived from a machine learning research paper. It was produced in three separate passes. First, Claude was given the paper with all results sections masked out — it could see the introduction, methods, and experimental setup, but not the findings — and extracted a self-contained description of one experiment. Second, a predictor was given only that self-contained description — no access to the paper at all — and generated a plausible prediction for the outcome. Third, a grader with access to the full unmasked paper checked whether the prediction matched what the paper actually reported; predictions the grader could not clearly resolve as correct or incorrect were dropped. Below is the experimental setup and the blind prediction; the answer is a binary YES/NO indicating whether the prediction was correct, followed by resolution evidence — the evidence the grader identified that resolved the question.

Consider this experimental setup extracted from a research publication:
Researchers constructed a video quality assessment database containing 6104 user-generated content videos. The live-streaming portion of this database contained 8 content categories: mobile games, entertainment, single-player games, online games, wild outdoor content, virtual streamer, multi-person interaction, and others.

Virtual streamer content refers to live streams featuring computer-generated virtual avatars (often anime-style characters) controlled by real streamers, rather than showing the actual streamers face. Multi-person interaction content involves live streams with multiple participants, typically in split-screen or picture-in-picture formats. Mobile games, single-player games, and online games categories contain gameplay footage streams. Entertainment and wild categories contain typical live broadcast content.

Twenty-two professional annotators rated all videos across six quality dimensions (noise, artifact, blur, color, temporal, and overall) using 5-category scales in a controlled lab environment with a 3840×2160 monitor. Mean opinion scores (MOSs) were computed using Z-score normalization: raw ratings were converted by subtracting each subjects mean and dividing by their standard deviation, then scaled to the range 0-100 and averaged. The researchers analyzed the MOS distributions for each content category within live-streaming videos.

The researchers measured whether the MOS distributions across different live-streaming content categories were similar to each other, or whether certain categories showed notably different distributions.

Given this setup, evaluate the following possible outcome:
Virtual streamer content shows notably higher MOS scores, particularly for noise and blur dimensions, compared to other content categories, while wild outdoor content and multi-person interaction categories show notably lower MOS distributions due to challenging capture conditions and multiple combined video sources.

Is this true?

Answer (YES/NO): NO